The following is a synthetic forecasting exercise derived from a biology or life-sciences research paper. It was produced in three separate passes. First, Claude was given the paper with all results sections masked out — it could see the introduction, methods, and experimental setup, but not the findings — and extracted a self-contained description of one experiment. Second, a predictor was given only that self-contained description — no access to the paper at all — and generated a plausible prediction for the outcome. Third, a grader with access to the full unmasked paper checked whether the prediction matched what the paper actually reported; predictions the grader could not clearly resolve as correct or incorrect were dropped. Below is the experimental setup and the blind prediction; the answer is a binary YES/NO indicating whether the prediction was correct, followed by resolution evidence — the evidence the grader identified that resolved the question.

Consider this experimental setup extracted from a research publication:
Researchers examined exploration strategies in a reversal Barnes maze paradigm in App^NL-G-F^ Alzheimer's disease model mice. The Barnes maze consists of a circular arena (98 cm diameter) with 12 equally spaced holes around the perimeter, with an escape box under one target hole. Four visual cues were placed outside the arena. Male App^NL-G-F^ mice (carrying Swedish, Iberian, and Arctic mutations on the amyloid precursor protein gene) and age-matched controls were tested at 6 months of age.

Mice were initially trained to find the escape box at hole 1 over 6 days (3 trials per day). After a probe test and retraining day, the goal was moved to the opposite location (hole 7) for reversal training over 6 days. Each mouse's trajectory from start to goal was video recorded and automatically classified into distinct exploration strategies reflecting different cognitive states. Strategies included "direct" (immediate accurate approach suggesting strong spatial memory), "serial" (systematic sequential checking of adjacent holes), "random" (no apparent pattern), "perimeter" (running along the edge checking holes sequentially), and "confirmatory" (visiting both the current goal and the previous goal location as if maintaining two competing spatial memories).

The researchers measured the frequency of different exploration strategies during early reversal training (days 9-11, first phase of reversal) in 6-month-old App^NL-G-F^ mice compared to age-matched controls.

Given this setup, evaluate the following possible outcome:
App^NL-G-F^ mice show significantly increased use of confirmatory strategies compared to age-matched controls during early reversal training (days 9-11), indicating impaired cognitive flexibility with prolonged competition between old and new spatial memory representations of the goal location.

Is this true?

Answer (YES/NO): NO